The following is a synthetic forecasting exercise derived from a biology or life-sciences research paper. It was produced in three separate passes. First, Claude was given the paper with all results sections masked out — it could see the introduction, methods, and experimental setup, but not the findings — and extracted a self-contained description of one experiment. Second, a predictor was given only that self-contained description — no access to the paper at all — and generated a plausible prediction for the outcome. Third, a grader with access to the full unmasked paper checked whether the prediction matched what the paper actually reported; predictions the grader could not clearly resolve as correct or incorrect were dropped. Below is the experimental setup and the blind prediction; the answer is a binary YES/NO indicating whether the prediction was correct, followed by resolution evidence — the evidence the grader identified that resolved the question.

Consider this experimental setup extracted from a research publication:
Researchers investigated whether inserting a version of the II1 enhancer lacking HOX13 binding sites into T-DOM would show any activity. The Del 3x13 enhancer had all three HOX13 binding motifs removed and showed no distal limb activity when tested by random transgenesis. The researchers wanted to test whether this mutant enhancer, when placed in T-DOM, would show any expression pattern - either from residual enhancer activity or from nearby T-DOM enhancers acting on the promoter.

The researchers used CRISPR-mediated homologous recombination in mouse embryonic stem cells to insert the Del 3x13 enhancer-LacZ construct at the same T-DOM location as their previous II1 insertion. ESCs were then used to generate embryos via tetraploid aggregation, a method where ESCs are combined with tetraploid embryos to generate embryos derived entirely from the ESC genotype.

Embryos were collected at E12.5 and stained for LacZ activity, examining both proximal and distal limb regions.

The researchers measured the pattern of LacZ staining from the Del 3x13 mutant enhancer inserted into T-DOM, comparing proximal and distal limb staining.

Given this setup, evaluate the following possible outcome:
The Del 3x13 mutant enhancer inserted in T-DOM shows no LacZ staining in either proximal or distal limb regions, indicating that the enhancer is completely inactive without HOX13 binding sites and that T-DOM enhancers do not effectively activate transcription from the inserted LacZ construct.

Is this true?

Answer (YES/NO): NO